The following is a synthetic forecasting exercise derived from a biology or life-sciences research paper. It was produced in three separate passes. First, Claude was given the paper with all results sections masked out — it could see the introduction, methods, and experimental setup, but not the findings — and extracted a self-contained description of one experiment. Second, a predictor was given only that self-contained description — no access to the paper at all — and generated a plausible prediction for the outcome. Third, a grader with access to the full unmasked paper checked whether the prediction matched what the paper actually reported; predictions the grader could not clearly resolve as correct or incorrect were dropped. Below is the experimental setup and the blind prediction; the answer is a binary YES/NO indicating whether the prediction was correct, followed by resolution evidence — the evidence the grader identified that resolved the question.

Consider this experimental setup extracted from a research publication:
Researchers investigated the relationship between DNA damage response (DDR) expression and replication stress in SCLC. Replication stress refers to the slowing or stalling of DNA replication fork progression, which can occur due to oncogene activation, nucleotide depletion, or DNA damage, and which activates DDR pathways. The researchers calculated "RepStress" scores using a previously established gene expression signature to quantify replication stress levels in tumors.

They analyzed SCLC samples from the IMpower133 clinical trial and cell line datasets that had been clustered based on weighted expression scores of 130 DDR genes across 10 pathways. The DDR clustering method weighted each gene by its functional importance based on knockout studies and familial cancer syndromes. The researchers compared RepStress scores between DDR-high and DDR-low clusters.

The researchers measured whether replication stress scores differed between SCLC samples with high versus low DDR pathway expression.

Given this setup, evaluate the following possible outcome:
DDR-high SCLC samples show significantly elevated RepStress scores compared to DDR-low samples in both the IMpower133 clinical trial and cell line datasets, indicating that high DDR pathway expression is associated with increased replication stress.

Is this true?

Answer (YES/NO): YES